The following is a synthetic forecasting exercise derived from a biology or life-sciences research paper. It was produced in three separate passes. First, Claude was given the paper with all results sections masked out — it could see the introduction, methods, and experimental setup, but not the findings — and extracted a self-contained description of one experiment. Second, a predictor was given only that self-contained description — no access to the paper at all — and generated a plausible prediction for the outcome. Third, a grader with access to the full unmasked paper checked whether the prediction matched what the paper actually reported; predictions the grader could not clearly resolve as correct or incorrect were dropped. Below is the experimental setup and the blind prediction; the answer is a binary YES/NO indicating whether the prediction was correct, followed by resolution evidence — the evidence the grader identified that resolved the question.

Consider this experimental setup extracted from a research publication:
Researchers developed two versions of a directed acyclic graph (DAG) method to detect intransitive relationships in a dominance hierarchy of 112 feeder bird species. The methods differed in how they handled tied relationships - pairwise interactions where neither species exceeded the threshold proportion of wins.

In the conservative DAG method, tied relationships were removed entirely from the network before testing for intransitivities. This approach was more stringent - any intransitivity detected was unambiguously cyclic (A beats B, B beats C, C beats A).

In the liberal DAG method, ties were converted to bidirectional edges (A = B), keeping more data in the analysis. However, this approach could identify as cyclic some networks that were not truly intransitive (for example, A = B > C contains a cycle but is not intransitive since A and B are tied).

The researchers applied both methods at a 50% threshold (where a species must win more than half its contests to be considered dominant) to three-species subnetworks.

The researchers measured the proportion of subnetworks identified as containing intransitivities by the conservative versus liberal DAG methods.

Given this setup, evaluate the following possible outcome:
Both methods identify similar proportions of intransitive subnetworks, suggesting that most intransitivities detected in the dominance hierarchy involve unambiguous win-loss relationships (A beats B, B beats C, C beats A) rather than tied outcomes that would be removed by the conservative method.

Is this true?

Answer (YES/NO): NO